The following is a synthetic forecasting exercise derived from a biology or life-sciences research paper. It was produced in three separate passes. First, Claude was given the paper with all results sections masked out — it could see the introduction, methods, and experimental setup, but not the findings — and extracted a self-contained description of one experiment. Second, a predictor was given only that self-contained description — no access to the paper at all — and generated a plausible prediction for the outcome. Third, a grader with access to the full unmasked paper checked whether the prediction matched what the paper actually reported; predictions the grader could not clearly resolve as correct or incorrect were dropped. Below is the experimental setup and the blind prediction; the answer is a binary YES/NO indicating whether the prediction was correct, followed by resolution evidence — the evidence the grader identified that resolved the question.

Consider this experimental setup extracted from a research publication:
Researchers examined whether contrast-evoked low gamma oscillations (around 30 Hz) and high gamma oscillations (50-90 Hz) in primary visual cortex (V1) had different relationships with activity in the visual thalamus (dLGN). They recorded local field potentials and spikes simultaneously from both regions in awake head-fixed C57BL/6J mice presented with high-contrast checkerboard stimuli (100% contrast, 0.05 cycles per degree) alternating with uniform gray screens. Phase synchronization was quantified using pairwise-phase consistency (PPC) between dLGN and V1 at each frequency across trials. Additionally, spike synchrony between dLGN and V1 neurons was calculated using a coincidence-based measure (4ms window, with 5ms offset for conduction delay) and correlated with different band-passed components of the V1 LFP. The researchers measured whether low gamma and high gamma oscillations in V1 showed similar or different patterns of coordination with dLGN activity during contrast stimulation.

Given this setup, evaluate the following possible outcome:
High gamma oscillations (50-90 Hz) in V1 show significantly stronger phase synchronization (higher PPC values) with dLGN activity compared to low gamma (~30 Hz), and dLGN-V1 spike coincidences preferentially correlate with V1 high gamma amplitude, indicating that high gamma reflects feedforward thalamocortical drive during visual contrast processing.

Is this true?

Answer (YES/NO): YES